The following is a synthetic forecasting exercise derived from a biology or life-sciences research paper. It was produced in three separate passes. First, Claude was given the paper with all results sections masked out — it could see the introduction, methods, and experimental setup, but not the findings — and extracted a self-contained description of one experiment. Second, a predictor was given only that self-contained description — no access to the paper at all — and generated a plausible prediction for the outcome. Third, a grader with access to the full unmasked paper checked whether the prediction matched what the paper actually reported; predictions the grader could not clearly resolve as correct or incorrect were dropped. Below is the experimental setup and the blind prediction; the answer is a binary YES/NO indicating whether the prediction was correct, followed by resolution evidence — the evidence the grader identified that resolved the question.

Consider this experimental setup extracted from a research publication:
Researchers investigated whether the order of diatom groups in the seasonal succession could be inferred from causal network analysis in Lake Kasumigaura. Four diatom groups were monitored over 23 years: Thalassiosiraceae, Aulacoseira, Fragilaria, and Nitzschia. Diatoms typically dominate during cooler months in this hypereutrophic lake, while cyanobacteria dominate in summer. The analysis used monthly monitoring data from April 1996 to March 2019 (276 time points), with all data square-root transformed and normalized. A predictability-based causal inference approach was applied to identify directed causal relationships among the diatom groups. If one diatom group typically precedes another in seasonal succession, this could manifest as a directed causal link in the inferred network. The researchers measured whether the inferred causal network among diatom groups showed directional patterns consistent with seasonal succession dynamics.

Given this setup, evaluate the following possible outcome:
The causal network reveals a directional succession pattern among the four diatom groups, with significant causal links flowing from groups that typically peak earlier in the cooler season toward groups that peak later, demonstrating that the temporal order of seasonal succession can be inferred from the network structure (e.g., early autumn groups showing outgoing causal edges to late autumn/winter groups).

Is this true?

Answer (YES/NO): NO